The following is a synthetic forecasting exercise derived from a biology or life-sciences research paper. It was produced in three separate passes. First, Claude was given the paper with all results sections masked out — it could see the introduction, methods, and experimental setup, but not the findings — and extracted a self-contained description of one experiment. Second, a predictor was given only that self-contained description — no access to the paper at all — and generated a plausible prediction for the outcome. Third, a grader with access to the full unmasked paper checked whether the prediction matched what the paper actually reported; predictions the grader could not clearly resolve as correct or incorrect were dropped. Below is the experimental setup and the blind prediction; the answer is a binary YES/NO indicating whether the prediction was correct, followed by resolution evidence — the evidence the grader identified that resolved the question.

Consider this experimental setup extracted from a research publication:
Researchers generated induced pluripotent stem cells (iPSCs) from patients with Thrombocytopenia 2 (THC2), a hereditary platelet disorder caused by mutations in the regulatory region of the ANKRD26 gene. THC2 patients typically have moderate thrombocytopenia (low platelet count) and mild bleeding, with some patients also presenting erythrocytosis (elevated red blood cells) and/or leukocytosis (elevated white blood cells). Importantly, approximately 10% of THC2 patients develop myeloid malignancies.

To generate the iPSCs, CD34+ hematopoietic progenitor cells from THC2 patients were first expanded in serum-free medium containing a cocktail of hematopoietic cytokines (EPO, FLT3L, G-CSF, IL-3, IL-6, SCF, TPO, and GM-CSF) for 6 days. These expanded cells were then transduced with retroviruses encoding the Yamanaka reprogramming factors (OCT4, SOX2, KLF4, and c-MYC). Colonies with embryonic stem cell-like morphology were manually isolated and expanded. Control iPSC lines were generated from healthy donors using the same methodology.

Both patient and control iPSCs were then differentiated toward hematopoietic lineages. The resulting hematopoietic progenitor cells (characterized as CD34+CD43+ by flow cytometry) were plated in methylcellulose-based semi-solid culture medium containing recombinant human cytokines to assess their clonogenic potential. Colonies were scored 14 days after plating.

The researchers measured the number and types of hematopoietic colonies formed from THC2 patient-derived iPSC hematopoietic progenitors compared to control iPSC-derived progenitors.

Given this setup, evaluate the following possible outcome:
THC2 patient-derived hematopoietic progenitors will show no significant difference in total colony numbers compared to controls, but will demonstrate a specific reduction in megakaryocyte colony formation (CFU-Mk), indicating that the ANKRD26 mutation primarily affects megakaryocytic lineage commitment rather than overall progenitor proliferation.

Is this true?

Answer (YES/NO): NO